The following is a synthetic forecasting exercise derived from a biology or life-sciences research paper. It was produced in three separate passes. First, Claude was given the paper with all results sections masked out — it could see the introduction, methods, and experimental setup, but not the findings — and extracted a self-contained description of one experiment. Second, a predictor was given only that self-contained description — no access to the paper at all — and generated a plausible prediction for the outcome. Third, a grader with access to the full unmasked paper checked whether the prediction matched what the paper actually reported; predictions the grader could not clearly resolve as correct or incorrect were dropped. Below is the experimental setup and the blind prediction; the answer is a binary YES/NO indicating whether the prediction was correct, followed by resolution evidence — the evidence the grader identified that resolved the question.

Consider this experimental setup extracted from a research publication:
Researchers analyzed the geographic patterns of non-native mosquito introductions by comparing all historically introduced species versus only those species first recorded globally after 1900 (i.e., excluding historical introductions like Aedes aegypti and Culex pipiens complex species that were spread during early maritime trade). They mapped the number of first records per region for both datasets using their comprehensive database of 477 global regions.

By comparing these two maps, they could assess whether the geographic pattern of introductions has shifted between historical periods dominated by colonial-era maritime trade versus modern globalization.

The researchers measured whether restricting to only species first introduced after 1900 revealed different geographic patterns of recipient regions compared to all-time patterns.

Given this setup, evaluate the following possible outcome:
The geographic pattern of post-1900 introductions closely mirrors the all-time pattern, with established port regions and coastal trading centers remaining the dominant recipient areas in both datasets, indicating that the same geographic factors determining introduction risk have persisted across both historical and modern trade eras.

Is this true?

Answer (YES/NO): NO